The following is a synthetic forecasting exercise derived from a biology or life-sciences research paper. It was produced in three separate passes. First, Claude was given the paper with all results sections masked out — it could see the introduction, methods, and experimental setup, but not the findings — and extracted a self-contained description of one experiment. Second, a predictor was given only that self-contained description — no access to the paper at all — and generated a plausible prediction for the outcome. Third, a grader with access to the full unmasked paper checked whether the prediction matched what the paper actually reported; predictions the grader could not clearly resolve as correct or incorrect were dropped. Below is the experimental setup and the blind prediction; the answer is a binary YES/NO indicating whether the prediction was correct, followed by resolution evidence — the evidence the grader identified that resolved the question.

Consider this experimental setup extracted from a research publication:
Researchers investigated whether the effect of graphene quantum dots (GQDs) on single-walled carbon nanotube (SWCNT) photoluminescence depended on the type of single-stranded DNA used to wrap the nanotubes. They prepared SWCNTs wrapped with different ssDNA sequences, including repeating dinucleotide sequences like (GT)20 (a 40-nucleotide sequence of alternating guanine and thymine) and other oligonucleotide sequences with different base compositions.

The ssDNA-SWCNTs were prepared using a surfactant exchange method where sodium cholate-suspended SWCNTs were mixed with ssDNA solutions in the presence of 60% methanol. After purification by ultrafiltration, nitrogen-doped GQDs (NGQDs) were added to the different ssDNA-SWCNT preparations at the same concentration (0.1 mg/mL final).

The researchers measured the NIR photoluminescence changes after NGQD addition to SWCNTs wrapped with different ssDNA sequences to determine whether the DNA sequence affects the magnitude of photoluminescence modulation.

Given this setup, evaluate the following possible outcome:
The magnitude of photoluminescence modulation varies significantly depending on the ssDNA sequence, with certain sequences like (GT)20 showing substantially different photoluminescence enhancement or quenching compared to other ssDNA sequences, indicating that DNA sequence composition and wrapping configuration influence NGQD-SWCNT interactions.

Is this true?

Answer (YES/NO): YES